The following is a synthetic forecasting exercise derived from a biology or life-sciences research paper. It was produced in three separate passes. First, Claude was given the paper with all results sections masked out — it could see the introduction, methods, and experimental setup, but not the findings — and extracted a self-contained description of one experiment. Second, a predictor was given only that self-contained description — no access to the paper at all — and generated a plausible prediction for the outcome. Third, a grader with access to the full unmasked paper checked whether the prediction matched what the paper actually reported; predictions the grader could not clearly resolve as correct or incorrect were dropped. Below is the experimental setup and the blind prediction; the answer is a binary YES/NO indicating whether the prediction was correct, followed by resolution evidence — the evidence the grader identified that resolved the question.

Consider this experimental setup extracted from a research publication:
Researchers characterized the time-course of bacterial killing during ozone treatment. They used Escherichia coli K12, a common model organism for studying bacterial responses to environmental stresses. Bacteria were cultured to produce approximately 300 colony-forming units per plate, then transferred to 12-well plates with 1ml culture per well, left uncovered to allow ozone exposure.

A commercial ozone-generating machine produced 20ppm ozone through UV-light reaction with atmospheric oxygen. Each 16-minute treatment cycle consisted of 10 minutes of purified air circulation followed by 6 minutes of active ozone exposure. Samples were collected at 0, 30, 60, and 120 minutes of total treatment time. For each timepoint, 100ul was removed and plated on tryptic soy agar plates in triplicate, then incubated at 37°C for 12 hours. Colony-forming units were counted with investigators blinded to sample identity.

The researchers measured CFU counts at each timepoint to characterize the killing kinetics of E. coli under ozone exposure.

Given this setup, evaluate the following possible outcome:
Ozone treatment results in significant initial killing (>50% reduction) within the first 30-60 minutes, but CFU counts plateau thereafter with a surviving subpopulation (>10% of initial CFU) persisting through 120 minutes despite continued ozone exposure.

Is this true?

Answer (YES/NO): NO